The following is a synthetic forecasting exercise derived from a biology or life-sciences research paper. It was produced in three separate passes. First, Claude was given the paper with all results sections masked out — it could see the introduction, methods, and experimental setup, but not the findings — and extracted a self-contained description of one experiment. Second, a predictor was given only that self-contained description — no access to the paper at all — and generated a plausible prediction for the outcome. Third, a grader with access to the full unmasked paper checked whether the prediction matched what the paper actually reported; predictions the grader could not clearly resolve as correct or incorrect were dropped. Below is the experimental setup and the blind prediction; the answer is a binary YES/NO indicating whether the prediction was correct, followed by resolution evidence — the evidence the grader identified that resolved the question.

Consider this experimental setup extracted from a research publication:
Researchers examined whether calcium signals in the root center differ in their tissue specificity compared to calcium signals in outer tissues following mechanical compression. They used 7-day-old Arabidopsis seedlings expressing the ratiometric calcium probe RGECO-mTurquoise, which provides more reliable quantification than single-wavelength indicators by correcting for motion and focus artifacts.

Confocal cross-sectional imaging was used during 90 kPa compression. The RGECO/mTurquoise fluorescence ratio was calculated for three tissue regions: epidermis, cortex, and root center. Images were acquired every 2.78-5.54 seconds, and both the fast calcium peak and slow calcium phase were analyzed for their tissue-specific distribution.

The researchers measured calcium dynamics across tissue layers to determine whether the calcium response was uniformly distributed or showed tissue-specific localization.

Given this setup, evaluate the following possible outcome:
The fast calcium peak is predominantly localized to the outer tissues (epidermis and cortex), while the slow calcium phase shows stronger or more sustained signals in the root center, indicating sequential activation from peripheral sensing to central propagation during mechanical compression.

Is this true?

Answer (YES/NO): NO